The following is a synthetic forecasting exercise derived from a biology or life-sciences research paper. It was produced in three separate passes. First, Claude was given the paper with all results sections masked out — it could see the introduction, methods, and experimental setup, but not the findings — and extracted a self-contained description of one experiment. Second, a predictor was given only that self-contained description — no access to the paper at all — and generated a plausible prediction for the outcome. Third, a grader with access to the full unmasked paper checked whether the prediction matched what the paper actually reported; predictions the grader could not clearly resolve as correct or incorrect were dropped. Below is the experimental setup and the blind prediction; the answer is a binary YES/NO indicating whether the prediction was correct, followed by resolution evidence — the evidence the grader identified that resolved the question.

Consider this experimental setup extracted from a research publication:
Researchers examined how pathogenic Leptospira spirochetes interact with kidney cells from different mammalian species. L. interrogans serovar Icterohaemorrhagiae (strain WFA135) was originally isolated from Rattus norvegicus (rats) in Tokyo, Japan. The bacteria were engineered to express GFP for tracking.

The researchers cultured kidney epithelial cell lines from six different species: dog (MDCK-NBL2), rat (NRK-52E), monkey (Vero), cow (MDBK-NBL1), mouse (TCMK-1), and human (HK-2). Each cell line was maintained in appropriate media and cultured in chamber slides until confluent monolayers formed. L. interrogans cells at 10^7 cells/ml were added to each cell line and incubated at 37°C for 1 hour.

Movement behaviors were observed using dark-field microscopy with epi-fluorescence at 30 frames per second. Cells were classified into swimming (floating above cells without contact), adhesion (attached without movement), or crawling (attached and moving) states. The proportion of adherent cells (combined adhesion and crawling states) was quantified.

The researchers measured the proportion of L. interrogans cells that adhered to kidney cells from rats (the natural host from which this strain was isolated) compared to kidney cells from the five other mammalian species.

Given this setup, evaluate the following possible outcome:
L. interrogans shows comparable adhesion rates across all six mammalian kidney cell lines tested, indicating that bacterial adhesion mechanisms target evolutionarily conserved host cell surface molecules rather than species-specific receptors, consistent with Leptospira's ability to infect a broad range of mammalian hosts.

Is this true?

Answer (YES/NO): NO